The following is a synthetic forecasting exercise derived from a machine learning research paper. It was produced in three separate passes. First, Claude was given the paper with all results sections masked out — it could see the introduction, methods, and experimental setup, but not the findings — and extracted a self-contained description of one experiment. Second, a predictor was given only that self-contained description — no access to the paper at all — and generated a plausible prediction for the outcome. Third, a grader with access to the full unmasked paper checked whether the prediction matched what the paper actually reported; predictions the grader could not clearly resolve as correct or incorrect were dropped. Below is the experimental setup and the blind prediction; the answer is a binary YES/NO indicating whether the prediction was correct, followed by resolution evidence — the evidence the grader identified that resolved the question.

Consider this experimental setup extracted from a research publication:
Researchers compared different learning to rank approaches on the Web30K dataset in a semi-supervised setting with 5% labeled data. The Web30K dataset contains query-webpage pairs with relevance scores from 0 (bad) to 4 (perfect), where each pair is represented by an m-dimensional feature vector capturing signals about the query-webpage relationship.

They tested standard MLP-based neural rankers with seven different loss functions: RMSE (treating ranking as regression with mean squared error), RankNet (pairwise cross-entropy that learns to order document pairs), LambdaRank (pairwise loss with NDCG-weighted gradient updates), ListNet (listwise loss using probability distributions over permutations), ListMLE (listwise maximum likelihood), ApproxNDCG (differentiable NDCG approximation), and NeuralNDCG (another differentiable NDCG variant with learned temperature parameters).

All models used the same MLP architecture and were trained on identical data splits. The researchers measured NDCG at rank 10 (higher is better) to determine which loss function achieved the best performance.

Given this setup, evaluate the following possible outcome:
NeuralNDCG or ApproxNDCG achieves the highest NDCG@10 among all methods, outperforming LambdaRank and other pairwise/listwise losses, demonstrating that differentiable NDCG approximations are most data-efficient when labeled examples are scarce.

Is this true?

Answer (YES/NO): NO